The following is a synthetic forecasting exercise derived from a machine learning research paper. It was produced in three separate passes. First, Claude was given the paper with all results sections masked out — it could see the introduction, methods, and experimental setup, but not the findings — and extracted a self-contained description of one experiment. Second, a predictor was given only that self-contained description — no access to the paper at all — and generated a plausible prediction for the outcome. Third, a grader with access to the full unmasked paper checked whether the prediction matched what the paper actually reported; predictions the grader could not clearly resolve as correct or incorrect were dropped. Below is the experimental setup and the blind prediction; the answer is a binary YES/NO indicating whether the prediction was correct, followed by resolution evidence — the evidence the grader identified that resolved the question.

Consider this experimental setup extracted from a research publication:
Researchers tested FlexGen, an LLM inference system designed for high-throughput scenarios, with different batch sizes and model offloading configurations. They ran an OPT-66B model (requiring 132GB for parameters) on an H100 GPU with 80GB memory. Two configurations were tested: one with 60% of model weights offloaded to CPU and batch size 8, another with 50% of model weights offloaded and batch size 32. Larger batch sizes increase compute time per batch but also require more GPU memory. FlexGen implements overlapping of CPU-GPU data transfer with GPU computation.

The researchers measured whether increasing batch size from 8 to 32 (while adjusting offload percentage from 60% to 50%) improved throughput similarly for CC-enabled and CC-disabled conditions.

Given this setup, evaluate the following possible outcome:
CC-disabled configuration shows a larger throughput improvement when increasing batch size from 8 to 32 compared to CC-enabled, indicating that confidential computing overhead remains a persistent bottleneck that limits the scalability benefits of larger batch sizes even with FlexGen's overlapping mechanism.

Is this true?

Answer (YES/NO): YES